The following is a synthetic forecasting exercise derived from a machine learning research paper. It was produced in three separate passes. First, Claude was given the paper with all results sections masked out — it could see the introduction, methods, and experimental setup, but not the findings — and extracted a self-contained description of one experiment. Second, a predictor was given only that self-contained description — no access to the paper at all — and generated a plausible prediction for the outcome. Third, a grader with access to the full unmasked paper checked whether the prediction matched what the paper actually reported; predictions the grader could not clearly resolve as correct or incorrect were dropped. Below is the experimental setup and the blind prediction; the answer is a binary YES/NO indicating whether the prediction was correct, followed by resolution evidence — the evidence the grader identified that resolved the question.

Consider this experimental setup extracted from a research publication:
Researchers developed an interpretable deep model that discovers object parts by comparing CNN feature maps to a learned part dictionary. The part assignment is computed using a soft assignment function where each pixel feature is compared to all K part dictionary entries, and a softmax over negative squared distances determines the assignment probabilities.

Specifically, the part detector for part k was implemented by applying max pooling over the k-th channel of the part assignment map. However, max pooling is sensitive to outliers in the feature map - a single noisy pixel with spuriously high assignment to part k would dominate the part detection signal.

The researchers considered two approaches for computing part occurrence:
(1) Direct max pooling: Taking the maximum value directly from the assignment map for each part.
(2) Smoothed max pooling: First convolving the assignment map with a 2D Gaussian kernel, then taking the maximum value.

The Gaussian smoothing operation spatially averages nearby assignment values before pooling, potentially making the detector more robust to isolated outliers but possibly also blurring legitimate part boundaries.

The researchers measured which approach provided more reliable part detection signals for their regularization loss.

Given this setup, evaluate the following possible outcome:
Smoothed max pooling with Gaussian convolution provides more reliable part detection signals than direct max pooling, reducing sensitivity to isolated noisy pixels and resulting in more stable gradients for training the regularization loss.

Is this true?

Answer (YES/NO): YES